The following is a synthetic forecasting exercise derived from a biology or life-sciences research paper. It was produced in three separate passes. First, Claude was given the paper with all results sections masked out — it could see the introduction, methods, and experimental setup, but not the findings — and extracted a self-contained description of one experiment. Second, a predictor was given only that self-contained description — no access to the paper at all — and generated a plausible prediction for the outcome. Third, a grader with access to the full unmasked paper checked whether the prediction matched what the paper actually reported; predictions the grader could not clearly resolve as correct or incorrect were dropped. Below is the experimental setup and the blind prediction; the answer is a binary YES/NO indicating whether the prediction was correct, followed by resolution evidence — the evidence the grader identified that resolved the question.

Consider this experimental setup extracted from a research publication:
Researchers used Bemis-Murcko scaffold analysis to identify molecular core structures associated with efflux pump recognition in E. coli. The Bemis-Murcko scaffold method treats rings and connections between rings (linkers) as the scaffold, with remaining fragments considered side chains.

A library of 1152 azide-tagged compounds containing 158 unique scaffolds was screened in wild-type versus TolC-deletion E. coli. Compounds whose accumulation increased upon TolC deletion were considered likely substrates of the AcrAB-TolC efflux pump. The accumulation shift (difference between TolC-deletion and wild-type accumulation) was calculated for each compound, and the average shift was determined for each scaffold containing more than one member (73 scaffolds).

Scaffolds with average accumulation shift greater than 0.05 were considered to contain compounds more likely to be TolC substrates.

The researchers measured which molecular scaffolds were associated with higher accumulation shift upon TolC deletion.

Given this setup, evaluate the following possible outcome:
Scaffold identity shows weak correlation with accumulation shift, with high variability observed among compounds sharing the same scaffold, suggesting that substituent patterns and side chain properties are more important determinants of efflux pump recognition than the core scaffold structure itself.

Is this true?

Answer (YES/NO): NO